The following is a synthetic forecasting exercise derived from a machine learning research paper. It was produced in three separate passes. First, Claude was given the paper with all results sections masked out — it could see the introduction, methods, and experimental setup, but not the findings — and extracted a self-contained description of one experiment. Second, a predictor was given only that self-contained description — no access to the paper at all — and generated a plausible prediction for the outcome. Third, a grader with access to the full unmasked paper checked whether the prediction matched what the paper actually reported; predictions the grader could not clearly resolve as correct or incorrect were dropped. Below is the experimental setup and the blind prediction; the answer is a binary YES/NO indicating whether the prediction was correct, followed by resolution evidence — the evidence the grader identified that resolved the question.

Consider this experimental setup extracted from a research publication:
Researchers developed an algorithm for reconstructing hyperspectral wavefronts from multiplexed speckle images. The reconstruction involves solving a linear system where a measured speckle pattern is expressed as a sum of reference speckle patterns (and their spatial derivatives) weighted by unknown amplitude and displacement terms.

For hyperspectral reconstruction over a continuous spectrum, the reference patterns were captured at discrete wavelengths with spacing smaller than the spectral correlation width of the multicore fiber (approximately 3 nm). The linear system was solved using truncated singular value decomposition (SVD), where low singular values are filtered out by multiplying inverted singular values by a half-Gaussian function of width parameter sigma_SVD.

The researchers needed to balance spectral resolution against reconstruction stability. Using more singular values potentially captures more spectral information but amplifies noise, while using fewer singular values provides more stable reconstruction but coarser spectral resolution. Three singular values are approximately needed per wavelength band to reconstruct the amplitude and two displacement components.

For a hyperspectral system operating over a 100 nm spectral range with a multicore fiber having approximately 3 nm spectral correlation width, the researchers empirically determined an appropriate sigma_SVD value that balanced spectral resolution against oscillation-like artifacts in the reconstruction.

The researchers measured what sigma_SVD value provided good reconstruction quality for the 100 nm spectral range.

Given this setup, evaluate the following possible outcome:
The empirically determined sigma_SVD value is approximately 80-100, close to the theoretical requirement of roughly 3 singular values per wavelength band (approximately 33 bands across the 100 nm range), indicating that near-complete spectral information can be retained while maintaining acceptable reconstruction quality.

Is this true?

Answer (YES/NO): NO